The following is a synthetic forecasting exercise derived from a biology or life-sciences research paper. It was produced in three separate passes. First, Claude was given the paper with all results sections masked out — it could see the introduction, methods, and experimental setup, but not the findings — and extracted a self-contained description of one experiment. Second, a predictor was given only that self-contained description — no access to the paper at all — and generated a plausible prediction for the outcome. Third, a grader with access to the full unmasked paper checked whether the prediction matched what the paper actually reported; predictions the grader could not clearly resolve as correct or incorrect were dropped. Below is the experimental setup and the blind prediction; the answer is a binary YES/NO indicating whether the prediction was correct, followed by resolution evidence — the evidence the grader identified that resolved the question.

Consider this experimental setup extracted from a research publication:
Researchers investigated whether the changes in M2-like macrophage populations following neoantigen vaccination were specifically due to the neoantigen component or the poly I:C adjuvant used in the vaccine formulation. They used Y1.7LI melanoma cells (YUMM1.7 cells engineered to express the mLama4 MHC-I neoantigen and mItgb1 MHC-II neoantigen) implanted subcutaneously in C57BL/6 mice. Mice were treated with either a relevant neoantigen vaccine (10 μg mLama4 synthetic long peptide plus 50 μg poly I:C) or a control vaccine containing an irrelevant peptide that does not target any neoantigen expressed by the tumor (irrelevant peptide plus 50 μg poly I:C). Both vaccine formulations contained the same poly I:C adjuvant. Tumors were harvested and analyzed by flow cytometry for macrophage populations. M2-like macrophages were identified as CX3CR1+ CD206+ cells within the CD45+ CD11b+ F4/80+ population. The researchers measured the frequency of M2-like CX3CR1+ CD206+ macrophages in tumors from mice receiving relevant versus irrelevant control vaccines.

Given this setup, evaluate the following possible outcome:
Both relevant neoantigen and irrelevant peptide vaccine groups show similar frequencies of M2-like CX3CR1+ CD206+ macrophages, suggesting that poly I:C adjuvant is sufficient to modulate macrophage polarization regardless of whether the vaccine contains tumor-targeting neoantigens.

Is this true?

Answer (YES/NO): YES